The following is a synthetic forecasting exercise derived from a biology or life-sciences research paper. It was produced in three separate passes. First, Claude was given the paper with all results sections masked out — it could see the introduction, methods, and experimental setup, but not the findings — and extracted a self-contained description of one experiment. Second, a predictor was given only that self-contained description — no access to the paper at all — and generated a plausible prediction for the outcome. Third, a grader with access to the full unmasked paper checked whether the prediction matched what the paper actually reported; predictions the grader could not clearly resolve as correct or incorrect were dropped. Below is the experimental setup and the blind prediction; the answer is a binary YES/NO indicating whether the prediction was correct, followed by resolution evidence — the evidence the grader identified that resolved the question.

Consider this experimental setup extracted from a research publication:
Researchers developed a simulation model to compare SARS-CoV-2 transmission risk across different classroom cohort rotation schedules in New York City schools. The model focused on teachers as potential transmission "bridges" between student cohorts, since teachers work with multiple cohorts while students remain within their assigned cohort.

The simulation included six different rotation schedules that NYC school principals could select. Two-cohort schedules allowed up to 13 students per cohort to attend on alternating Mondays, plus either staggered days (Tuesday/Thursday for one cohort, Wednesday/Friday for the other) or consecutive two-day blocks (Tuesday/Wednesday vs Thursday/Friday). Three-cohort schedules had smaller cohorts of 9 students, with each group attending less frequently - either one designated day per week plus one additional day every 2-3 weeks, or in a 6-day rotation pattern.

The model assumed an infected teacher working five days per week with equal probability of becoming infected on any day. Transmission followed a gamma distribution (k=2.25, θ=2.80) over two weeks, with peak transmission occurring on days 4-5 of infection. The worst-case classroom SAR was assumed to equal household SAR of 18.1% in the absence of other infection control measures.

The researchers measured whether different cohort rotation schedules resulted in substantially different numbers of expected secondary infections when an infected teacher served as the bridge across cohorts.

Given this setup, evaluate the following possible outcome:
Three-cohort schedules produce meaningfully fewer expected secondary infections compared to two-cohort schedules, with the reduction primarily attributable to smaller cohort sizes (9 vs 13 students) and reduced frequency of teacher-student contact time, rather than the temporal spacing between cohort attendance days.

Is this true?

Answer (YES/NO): YES